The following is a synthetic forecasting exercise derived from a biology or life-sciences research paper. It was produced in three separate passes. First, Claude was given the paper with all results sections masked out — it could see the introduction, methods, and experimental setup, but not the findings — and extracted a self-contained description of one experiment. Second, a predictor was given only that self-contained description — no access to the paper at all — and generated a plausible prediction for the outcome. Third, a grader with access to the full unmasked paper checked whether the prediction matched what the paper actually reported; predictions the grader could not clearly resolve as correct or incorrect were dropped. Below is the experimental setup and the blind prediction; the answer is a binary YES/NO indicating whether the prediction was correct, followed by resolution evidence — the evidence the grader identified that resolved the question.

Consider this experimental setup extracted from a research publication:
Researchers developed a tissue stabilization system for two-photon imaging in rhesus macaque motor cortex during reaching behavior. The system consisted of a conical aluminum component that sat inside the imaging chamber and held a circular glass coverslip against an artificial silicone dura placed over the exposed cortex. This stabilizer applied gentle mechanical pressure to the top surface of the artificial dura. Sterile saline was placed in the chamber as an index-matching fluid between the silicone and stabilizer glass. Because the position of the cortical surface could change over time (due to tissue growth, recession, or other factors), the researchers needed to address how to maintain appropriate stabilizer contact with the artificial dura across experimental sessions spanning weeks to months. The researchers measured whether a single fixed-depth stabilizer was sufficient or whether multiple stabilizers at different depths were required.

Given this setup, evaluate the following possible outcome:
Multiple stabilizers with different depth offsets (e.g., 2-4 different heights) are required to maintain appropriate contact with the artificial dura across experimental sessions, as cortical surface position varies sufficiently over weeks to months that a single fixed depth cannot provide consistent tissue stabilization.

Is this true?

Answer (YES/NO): YES